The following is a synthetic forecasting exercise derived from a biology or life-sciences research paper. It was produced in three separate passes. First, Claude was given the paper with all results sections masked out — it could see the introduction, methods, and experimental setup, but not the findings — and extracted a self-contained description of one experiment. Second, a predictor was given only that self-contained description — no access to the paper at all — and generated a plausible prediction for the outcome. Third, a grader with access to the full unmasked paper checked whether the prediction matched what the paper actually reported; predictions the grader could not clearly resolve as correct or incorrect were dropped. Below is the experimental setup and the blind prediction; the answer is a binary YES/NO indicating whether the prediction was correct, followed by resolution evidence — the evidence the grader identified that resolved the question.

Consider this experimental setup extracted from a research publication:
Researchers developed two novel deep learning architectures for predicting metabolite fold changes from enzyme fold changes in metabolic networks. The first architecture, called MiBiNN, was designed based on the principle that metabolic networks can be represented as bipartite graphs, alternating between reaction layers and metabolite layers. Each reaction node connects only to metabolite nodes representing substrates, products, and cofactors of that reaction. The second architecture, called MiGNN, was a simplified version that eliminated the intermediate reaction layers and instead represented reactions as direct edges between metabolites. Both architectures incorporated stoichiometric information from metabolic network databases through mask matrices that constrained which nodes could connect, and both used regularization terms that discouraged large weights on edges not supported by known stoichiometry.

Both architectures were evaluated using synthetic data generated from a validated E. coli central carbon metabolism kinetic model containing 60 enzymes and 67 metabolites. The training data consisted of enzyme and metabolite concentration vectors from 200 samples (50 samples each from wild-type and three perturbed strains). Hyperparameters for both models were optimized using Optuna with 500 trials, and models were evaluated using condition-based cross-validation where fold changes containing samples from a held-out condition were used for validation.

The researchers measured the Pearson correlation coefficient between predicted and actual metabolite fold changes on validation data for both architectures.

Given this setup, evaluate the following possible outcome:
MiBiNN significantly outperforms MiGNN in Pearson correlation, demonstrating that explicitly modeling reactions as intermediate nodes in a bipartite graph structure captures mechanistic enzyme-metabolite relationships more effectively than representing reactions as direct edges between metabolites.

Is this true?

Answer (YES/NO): NO